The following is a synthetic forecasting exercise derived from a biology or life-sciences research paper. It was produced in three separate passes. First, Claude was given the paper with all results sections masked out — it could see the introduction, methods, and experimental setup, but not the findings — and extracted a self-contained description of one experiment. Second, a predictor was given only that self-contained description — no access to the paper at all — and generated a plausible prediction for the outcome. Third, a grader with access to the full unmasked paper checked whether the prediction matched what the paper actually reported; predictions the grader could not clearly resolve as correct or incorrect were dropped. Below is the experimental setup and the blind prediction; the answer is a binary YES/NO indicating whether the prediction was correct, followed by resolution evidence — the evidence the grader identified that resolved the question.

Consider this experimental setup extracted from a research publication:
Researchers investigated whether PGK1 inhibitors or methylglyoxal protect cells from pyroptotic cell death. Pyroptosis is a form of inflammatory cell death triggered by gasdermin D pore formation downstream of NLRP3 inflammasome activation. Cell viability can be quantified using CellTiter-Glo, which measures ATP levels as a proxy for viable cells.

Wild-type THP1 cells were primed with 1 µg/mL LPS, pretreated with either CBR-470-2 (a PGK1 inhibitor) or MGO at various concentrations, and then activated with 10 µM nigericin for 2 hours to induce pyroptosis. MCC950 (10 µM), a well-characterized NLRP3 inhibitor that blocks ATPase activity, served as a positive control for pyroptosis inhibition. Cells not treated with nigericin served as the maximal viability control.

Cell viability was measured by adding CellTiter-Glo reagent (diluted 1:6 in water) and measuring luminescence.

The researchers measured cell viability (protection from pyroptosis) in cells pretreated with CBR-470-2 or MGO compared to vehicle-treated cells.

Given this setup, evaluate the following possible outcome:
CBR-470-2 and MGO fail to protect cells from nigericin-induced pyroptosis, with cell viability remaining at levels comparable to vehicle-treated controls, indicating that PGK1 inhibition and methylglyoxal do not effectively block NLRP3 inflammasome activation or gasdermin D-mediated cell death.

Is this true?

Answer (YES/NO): NO